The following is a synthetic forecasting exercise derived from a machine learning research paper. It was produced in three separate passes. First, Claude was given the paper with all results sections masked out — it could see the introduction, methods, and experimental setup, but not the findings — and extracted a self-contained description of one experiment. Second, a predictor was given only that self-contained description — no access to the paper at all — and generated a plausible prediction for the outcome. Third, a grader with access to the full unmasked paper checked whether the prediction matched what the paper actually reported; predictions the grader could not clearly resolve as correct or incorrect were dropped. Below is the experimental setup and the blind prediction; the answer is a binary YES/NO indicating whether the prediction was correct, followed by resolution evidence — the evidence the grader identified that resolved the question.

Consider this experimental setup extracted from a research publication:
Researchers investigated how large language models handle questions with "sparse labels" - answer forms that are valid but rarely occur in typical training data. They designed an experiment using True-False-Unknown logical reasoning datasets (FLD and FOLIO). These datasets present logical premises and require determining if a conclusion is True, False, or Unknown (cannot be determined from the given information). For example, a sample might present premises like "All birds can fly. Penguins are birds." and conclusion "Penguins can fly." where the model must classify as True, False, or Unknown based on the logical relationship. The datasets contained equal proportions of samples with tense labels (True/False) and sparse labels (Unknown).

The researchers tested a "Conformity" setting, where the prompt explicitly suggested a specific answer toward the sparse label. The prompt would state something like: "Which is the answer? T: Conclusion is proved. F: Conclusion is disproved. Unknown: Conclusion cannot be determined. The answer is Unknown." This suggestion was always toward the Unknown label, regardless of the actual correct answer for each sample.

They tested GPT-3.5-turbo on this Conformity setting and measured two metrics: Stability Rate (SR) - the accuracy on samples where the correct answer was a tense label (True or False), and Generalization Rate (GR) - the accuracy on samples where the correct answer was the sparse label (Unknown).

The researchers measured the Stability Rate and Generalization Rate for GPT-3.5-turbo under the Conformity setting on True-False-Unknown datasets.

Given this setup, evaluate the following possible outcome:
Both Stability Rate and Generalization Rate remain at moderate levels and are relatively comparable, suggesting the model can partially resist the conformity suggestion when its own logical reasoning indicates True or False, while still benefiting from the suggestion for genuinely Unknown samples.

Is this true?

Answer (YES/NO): NO